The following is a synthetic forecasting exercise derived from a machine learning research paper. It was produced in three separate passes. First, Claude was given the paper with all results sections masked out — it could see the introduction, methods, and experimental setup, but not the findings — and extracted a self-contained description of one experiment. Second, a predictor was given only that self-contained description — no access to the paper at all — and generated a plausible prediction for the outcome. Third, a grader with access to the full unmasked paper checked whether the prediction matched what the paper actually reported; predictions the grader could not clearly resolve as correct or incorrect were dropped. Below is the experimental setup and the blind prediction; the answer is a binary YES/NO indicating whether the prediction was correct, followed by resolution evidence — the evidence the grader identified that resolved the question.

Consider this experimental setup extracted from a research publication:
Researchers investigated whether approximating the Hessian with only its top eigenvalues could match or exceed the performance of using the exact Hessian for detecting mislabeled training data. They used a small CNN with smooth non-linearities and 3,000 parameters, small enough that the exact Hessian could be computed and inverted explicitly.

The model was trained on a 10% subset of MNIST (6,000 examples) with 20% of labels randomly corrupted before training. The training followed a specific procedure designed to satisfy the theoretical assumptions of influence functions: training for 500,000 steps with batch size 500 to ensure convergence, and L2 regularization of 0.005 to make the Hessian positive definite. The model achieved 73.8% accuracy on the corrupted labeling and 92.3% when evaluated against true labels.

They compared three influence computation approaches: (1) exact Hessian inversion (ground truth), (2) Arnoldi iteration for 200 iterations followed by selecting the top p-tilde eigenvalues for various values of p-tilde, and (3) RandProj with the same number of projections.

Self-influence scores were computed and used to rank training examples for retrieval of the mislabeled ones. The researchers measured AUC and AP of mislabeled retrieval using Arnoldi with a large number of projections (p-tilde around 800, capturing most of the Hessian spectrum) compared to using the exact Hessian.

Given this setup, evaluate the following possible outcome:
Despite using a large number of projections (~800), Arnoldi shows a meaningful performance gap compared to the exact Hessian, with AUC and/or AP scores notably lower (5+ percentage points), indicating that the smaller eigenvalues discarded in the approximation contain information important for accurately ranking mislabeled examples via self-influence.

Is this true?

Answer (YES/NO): NO